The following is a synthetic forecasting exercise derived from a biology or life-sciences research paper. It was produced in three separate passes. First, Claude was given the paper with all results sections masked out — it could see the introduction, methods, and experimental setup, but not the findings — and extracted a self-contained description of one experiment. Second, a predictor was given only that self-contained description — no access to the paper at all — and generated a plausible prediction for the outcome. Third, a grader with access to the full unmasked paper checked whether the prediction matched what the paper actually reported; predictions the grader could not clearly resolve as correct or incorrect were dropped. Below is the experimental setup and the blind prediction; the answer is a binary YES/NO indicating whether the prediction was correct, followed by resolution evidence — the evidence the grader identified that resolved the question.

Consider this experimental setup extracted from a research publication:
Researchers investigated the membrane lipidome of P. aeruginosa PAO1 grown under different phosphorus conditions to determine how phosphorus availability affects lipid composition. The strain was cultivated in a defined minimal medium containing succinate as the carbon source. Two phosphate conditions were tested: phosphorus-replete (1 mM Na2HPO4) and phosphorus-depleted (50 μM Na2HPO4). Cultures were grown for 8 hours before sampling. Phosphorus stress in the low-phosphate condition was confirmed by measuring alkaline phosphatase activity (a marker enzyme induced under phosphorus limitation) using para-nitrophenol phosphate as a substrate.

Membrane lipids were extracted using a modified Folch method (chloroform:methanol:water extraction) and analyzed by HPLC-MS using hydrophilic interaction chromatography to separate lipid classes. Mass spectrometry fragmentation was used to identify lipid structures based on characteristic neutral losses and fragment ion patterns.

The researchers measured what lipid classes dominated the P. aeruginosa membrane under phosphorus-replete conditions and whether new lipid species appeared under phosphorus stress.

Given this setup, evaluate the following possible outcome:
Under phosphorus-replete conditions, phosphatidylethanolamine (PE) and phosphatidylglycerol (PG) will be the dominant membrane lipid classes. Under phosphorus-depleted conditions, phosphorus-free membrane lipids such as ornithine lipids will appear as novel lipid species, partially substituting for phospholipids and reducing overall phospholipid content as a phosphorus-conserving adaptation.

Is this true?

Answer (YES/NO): NO